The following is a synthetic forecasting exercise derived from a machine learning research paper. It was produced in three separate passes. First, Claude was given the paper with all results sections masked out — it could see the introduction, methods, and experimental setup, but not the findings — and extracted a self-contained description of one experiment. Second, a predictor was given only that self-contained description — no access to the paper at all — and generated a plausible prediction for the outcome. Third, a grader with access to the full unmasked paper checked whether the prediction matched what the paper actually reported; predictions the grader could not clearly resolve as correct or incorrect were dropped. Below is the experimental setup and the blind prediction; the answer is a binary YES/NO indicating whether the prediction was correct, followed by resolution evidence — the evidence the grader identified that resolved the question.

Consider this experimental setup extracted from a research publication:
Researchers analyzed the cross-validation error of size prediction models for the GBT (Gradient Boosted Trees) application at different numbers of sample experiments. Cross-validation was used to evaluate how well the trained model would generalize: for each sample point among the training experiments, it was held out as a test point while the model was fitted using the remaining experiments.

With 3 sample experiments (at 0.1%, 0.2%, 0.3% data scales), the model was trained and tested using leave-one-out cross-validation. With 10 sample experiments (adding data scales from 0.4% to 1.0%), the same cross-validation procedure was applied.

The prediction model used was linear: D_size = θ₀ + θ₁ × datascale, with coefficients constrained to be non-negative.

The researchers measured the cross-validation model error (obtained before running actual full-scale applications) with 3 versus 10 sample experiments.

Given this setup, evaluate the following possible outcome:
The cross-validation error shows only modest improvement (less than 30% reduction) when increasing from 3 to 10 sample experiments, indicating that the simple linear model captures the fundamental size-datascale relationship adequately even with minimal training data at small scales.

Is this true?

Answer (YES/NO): NO